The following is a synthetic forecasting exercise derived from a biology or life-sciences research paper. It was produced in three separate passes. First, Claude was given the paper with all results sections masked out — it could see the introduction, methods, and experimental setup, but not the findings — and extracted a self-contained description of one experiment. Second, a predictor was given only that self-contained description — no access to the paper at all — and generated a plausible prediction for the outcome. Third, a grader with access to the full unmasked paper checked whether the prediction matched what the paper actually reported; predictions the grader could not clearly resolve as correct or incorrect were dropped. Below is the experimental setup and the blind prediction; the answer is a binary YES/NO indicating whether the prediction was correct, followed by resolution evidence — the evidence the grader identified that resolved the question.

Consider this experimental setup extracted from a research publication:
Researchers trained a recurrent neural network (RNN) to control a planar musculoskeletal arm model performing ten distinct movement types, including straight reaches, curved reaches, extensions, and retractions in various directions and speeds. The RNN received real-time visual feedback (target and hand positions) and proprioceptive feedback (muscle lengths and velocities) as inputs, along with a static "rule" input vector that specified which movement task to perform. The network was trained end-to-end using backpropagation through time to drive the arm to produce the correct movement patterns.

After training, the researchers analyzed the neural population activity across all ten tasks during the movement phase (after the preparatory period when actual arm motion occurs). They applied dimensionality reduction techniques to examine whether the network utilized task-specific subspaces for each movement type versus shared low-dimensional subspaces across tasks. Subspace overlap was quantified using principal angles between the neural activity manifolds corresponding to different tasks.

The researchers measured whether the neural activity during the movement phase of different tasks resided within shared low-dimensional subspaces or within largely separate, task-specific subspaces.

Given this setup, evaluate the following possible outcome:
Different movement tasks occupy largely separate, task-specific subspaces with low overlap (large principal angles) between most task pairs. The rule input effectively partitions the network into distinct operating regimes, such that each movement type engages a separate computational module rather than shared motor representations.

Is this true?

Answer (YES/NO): NO